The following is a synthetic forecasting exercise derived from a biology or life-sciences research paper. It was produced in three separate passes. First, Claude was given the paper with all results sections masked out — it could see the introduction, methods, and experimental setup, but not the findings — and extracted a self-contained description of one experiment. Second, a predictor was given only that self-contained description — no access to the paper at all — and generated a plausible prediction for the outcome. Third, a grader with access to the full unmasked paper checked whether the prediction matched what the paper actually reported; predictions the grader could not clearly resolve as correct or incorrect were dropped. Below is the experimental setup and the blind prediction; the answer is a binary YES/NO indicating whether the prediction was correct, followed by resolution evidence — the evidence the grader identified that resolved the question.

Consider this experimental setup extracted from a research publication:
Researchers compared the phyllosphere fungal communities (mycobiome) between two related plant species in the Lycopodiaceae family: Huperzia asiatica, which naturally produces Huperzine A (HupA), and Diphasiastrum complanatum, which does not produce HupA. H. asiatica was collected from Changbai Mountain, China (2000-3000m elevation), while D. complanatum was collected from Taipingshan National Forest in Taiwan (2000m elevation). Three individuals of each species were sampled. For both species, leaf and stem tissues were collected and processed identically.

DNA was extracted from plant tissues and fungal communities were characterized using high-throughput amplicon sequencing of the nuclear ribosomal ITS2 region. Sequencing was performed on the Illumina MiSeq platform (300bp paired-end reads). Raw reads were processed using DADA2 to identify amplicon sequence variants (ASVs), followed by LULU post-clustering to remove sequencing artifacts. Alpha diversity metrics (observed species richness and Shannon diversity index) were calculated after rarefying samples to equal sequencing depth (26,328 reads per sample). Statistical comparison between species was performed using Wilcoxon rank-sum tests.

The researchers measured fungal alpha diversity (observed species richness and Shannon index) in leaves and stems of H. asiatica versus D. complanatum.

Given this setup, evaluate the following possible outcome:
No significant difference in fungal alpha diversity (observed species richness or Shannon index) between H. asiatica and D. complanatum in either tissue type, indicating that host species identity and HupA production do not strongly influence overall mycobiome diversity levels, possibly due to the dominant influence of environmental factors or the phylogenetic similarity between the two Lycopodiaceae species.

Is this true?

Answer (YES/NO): NO